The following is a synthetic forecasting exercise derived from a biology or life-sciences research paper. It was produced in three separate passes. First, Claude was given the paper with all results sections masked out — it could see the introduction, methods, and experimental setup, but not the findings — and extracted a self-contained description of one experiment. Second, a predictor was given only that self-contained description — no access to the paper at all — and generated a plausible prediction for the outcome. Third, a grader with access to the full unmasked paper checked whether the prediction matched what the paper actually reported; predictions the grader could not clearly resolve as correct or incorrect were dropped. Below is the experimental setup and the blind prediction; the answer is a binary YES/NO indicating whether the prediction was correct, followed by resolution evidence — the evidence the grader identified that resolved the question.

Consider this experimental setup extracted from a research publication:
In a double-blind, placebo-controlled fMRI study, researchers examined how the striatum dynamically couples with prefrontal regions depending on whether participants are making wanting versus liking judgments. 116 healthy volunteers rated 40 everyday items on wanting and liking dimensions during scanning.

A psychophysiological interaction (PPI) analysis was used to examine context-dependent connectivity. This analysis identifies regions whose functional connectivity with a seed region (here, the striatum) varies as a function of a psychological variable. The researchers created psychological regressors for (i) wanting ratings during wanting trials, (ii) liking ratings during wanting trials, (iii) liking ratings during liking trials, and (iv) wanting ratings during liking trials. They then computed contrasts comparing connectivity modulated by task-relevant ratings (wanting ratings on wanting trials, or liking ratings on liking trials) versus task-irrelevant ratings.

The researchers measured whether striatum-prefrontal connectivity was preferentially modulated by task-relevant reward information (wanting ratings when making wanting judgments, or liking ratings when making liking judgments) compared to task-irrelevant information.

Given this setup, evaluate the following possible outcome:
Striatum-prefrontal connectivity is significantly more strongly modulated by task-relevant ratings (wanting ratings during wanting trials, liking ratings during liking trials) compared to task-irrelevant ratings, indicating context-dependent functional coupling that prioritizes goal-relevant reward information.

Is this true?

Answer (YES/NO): YES